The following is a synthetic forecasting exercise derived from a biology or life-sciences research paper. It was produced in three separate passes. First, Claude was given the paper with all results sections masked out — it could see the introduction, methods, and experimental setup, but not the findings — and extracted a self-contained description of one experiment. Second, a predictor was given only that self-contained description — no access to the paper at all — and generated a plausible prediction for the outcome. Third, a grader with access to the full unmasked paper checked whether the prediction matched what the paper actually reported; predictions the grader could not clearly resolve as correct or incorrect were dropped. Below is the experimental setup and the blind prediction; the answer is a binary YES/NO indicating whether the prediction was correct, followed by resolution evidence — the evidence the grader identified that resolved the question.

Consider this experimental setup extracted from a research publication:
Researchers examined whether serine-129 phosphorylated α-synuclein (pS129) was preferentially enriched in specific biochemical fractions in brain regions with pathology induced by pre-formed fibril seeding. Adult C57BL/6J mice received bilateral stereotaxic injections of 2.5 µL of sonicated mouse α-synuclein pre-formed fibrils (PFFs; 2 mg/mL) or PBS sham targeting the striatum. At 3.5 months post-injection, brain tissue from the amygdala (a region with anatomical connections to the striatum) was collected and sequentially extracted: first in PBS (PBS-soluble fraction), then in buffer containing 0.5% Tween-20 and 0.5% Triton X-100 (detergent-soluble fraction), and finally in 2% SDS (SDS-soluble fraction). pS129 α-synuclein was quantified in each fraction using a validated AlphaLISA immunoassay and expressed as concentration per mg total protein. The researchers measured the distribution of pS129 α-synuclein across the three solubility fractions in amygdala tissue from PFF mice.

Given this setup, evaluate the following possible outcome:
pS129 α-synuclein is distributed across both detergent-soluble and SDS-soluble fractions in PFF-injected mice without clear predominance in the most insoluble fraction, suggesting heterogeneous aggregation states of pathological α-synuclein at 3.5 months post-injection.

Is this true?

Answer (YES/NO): NO